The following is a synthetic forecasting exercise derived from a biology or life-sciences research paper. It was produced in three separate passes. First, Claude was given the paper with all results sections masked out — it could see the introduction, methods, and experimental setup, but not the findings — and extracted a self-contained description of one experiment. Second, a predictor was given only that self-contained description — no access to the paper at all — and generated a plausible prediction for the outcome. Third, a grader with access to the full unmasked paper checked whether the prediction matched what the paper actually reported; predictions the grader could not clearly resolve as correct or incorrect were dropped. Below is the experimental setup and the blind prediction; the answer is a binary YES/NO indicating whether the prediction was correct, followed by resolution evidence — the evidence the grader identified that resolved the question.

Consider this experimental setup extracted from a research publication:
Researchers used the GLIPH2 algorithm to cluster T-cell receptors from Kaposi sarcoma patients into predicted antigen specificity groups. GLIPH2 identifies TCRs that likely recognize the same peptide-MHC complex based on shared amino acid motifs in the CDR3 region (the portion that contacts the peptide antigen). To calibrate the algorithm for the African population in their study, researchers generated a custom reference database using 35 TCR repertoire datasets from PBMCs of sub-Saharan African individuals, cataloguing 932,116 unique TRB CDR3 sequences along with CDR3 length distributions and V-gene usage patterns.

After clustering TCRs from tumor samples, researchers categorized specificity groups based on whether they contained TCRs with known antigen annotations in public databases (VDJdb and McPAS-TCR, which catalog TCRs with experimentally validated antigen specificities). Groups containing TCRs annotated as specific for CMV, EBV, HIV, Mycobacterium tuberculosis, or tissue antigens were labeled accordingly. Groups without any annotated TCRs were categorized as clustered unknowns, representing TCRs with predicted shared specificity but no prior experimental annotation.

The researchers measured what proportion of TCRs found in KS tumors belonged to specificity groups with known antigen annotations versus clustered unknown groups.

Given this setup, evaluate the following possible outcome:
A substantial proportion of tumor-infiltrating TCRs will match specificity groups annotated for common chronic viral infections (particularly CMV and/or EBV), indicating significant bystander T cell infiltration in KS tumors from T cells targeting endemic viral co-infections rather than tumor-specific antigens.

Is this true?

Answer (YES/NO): NO